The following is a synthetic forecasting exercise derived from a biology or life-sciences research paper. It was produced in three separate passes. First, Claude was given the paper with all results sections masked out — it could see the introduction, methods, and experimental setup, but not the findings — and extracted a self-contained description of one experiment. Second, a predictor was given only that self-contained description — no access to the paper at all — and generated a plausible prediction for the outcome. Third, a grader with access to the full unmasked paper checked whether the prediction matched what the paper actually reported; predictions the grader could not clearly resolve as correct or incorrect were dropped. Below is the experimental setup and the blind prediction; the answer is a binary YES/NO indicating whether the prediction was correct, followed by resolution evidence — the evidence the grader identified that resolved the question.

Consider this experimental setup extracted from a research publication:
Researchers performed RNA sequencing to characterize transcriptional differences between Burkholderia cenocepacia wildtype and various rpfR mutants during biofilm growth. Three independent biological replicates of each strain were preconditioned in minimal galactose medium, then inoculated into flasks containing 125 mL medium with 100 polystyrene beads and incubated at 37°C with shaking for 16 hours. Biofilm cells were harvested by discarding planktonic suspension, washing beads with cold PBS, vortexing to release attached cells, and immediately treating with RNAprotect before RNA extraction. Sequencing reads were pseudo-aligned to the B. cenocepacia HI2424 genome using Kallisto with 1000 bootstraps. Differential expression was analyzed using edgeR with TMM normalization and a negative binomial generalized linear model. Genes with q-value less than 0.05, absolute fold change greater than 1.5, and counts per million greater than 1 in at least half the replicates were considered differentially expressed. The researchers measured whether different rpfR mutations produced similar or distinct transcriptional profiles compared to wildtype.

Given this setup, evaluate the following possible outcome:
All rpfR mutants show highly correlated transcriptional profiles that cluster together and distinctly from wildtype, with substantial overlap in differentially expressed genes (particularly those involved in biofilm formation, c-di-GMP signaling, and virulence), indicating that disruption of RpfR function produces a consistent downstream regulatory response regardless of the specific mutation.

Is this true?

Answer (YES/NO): NO